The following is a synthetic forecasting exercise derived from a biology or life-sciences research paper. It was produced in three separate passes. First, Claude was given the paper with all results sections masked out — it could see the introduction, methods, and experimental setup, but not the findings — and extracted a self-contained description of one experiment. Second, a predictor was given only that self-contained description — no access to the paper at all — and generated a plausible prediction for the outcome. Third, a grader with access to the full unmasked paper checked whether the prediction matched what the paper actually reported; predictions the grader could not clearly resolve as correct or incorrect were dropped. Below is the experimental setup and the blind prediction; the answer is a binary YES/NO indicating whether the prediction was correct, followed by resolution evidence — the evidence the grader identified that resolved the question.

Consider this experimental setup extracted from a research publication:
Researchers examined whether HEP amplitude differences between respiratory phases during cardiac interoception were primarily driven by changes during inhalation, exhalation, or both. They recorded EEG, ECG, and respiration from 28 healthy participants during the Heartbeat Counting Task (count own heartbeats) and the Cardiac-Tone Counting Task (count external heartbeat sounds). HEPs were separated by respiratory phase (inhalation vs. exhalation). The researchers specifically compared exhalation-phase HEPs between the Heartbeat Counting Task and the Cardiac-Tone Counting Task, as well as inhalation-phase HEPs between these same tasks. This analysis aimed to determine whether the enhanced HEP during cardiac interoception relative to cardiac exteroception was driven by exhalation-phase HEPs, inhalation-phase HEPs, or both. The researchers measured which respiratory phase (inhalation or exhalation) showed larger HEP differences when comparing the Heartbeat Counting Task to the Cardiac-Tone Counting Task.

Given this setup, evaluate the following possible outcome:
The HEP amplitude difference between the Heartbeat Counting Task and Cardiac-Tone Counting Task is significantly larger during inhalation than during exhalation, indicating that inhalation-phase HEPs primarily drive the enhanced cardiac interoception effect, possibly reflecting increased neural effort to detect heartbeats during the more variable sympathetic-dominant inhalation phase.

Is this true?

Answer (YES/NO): NO